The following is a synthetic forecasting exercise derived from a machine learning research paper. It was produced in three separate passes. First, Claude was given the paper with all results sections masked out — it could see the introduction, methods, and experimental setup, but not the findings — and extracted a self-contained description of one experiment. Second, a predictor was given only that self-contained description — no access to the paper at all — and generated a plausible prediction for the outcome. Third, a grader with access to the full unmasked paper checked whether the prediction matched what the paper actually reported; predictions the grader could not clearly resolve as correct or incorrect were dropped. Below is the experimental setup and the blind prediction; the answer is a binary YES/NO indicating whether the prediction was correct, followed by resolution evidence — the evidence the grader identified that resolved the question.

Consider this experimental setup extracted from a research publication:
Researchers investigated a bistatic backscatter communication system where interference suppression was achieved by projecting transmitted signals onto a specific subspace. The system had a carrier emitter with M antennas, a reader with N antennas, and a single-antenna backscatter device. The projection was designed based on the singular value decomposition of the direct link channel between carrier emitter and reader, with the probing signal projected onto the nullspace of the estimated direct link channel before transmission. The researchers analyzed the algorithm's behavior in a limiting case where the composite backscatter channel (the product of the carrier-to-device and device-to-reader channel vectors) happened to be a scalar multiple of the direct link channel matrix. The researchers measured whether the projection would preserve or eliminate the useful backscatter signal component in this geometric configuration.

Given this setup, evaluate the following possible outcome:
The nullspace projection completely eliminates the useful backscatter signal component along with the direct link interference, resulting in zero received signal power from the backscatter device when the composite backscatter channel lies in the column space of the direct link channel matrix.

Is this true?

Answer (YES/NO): YES